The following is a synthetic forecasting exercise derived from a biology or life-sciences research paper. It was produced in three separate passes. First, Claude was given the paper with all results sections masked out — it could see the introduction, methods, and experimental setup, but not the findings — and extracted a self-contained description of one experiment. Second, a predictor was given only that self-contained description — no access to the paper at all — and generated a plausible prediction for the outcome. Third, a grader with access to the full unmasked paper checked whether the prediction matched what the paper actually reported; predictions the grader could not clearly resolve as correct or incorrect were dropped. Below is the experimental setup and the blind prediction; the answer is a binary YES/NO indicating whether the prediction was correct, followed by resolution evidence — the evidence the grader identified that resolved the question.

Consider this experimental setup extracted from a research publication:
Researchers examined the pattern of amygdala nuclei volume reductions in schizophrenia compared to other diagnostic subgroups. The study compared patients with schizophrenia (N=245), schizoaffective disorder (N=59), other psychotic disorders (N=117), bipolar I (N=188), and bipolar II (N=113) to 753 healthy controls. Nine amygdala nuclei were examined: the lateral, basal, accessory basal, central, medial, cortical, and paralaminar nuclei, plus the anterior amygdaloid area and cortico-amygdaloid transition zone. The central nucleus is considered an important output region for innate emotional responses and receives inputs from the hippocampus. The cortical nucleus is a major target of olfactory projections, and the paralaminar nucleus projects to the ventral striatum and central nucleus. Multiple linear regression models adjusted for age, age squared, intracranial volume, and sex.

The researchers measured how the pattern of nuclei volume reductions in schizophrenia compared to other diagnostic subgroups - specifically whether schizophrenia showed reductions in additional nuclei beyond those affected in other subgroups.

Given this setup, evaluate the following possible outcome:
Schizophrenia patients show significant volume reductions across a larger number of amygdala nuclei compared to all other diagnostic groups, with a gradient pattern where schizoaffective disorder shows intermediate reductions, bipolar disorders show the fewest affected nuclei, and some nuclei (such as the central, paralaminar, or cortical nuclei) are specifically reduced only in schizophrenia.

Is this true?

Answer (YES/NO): NO